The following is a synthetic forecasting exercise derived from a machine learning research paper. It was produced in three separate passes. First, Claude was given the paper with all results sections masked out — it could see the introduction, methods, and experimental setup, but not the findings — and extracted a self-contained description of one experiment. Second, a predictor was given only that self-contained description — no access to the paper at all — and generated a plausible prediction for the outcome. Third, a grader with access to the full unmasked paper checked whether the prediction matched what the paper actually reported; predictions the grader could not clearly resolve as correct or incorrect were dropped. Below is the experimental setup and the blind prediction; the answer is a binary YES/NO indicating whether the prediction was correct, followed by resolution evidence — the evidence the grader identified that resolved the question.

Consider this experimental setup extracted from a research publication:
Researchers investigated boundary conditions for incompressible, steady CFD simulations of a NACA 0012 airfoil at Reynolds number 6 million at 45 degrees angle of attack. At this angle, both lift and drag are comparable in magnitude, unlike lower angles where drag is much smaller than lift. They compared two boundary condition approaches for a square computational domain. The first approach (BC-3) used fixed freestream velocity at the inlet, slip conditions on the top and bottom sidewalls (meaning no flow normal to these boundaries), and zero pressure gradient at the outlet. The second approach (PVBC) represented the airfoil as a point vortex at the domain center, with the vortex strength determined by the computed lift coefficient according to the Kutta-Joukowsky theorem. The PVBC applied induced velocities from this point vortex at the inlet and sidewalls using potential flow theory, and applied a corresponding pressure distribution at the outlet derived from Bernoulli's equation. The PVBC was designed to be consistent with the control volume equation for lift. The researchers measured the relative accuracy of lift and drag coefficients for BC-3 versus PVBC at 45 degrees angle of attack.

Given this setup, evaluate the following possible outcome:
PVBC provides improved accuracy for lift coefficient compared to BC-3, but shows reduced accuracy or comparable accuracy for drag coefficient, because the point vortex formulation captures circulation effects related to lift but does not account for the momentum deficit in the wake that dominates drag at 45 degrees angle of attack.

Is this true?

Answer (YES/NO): NO